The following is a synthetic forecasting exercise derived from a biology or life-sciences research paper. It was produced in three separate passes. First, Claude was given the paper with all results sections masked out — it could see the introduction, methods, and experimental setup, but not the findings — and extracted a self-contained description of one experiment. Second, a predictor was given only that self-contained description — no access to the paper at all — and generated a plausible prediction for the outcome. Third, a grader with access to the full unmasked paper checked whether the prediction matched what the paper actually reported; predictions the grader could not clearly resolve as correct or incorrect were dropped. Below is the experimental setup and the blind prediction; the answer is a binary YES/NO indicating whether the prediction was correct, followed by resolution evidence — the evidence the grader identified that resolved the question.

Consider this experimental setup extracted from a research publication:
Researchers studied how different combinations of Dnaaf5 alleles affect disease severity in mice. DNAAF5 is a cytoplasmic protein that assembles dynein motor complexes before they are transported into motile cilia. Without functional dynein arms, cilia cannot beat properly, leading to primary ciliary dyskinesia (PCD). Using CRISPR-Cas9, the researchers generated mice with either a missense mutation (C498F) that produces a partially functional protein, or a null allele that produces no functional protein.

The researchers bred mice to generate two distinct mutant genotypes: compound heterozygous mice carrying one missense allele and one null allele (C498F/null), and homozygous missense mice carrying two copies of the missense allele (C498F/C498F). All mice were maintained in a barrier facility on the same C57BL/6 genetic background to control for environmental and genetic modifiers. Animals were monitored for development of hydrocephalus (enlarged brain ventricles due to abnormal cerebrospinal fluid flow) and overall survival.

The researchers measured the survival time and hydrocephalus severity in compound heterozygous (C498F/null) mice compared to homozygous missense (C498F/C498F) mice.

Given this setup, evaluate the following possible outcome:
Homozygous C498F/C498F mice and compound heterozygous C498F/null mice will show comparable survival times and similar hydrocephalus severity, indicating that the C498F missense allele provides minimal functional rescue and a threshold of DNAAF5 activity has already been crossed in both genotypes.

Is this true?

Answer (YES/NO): NO